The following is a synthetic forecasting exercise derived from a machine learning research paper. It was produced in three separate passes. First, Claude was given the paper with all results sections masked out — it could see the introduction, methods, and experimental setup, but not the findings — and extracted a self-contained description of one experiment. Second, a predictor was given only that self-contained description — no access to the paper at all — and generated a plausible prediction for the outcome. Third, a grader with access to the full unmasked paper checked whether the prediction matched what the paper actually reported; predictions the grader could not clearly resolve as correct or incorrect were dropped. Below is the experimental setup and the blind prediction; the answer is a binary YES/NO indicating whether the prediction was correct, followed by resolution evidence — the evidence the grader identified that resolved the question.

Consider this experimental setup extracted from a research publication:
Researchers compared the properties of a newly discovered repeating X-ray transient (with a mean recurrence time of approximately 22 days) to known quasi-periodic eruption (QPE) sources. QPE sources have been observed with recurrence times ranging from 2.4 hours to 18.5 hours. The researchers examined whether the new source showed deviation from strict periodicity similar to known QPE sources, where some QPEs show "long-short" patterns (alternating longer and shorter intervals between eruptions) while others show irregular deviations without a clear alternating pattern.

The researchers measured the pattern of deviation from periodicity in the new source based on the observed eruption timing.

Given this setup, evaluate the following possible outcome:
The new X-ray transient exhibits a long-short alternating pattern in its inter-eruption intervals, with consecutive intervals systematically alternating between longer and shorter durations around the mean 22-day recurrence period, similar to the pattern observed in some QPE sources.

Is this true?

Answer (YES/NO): NO